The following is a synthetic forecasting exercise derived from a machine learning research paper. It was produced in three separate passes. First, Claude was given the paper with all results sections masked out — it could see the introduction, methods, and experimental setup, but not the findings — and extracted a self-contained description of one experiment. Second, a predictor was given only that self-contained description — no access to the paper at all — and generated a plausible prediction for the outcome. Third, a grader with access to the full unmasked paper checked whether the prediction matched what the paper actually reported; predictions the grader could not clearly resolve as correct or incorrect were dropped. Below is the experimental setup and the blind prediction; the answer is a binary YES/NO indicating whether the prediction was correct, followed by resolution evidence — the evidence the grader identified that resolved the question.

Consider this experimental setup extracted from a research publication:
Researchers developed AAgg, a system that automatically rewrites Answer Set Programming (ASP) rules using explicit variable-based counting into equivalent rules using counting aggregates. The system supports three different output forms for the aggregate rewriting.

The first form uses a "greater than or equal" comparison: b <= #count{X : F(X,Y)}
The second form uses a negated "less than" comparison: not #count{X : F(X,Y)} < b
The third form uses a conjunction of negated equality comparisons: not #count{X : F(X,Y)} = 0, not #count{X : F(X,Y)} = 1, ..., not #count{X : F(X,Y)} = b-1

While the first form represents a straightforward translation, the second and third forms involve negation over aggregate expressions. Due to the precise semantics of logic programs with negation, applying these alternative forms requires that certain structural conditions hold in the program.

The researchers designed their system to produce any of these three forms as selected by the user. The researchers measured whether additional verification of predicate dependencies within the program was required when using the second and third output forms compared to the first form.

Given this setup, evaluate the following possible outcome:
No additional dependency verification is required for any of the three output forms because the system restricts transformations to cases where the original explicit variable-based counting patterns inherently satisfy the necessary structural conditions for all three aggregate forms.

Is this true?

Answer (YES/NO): NO